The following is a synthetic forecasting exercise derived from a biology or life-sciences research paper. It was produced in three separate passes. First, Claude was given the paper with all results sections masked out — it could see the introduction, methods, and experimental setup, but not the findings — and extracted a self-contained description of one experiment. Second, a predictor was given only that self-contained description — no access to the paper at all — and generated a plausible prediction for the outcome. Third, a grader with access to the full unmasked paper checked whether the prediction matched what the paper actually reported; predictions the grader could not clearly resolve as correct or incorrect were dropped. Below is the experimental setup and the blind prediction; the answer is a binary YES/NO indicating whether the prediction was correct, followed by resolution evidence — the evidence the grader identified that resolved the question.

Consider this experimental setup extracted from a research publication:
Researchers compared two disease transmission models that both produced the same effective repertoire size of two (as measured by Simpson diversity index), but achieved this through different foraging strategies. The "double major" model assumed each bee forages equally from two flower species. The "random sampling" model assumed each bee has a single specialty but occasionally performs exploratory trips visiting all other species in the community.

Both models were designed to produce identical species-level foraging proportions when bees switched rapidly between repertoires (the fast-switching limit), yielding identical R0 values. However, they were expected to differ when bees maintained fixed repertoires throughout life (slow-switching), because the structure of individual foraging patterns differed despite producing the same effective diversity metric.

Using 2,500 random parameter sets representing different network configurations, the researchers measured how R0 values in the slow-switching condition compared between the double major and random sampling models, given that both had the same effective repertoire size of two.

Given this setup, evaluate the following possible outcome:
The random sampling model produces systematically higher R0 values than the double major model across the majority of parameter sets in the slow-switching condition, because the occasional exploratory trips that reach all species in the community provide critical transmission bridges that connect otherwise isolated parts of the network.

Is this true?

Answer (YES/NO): NO